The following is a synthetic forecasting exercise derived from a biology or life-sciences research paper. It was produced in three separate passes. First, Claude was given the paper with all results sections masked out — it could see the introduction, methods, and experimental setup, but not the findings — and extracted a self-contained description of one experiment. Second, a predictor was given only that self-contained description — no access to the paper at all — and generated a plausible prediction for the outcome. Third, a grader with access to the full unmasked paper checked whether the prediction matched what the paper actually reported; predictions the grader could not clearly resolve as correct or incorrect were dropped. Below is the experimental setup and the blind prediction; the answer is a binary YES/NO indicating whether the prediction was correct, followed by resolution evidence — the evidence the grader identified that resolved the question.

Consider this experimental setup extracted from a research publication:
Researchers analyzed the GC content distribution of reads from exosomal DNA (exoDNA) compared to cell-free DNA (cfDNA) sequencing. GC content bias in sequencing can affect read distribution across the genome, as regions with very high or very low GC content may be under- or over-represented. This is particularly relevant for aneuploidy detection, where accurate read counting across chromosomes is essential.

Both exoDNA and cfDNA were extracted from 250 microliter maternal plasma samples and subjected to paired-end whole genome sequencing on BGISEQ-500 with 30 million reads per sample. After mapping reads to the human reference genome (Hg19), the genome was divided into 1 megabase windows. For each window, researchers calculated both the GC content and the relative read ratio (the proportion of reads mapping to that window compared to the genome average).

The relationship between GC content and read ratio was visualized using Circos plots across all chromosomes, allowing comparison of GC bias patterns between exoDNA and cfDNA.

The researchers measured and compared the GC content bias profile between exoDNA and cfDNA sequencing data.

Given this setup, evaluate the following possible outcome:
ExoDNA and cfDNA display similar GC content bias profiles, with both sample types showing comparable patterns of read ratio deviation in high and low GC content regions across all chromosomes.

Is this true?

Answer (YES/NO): YES